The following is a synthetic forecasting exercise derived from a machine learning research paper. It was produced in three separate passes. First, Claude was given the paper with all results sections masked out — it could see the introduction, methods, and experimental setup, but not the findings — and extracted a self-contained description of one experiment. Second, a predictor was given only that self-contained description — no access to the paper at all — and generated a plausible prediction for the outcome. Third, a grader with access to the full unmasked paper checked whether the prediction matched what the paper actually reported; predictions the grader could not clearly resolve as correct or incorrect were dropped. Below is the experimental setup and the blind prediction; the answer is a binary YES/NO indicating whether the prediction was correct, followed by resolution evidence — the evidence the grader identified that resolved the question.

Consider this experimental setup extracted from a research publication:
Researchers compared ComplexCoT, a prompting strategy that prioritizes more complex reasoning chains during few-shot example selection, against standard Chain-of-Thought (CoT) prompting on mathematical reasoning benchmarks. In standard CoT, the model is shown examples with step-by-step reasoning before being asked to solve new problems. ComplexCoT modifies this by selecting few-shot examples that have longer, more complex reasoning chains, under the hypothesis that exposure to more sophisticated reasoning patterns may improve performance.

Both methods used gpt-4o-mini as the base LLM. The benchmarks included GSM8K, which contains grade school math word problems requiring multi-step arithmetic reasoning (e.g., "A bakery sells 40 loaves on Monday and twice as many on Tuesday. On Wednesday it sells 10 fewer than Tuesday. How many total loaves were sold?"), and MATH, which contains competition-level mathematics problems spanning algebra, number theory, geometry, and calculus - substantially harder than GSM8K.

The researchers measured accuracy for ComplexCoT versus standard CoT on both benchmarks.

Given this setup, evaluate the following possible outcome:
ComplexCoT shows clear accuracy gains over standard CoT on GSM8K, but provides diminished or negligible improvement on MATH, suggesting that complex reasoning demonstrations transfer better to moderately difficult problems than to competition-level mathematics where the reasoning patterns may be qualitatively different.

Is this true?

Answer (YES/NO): NO